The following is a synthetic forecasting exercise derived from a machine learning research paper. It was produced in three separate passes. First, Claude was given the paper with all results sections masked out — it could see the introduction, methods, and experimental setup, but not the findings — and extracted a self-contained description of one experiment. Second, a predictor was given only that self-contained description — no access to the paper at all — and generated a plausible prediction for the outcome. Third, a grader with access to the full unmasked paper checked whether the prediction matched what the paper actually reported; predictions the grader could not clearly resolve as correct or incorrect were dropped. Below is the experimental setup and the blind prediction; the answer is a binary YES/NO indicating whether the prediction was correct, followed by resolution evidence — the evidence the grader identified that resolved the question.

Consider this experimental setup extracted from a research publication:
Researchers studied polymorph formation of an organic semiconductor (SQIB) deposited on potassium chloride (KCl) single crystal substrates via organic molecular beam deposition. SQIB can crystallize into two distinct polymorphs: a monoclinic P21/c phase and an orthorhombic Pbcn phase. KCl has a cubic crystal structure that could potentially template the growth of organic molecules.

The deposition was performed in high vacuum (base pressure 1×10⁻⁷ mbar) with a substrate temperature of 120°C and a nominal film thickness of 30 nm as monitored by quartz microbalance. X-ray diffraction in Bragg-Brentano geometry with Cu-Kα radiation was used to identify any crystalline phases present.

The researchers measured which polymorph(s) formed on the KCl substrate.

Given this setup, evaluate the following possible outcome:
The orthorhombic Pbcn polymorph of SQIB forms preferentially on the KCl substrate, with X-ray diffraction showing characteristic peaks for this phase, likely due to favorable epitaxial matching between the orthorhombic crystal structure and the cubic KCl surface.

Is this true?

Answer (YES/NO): NO